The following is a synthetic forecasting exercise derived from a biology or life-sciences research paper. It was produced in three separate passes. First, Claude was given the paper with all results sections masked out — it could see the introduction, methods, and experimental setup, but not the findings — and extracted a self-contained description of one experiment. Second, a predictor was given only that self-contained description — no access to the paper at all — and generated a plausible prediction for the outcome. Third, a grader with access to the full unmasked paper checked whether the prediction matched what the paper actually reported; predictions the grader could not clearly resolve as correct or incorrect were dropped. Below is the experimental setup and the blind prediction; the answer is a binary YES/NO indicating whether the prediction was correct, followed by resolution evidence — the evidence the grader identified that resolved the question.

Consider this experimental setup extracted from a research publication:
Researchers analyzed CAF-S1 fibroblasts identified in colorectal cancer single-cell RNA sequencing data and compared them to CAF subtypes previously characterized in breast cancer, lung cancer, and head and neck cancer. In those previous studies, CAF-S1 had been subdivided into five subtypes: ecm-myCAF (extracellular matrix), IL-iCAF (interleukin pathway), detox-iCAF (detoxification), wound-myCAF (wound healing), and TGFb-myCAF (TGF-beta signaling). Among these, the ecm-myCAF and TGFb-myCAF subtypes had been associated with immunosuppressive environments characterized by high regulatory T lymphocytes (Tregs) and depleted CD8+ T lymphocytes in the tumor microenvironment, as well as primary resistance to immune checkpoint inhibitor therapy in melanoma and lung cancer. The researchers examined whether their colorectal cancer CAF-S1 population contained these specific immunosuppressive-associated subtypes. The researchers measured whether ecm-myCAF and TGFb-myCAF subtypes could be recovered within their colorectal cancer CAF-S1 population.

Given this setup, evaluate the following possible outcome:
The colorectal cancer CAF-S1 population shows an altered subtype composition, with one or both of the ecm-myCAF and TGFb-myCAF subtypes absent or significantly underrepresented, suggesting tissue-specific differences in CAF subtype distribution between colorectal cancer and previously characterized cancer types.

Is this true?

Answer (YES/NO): NO